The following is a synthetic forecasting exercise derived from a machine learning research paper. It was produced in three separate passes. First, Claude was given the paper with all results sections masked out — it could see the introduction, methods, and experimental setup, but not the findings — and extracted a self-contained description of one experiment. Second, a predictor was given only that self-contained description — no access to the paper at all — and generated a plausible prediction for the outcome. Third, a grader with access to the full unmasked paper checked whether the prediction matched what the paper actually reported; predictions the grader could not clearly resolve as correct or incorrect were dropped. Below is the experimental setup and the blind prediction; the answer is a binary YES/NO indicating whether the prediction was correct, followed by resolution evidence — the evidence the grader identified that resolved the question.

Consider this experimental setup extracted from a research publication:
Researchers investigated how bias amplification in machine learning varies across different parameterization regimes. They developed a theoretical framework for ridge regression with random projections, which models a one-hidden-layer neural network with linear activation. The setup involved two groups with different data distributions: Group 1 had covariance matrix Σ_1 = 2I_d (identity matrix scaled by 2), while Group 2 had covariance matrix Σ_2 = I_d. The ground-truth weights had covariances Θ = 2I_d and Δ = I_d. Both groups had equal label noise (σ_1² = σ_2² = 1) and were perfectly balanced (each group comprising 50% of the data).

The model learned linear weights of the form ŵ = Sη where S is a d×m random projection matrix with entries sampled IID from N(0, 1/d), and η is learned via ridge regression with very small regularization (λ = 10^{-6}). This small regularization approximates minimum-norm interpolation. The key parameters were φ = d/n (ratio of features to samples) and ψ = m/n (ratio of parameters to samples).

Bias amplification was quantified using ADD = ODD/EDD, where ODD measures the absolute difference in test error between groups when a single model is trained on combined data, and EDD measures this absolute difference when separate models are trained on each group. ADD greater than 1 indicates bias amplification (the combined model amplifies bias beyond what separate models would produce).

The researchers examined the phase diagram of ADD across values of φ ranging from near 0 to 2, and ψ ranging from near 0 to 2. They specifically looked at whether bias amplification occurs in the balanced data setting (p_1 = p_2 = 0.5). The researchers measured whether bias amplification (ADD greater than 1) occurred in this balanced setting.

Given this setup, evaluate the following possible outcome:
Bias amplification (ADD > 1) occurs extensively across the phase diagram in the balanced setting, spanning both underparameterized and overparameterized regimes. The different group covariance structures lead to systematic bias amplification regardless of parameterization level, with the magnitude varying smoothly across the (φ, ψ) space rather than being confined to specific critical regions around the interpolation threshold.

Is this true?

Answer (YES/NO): NO